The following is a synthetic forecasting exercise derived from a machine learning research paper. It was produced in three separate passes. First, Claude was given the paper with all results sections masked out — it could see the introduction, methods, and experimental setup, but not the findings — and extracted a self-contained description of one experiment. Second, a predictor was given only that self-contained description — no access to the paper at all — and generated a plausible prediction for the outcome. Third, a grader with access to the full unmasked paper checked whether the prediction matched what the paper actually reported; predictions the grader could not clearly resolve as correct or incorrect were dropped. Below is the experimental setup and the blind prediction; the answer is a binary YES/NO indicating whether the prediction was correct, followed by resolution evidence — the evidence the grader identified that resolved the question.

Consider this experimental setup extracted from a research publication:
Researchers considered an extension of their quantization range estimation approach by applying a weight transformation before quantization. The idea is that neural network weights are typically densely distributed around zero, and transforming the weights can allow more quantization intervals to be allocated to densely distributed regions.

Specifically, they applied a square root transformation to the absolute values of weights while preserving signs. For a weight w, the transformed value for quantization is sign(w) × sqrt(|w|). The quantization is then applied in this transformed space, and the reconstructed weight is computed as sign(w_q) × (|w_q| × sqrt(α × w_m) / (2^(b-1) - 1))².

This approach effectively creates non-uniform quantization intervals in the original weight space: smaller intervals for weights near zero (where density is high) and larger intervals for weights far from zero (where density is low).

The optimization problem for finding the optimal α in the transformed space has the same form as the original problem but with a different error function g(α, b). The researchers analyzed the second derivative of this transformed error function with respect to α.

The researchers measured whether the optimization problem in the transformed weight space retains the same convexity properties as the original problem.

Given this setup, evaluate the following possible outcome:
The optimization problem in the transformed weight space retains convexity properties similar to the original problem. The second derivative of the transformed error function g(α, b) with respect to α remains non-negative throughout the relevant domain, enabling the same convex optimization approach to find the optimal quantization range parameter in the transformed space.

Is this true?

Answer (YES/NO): YES